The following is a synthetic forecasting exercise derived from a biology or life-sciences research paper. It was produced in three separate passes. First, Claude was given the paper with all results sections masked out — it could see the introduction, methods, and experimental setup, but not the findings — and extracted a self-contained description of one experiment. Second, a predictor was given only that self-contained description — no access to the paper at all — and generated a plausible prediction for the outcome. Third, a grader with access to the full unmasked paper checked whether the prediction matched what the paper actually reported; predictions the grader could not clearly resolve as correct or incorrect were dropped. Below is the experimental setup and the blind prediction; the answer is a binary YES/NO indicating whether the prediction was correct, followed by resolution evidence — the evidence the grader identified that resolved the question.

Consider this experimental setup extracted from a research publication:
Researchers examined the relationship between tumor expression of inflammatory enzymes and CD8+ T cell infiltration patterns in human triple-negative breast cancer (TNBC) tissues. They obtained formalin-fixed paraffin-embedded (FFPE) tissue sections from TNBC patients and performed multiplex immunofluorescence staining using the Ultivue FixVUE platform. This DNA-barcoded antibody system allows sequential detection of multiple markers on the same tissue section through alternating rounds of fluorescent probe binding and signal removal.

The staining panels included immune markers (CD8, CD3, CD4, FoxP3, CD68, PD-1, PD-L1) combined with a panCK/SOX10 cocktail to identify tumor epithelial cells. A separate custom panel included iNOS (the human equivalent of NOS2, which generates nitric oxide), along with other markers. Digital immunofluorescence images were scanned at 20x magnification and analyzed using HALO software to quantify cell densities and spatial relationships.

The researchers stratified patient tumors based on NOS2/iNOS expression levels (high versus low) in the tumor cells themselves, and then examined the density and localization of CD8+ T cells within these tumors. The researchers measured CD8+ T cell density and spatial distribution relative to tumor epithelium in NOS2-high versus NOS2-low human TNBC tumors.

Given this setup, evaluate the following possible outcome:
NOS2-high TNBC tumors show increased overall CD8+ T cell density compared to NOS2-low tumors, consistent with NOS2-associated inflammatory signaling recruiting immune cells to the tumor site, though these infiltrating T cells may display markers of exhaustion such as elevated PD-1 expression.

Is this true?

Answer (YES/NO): NO